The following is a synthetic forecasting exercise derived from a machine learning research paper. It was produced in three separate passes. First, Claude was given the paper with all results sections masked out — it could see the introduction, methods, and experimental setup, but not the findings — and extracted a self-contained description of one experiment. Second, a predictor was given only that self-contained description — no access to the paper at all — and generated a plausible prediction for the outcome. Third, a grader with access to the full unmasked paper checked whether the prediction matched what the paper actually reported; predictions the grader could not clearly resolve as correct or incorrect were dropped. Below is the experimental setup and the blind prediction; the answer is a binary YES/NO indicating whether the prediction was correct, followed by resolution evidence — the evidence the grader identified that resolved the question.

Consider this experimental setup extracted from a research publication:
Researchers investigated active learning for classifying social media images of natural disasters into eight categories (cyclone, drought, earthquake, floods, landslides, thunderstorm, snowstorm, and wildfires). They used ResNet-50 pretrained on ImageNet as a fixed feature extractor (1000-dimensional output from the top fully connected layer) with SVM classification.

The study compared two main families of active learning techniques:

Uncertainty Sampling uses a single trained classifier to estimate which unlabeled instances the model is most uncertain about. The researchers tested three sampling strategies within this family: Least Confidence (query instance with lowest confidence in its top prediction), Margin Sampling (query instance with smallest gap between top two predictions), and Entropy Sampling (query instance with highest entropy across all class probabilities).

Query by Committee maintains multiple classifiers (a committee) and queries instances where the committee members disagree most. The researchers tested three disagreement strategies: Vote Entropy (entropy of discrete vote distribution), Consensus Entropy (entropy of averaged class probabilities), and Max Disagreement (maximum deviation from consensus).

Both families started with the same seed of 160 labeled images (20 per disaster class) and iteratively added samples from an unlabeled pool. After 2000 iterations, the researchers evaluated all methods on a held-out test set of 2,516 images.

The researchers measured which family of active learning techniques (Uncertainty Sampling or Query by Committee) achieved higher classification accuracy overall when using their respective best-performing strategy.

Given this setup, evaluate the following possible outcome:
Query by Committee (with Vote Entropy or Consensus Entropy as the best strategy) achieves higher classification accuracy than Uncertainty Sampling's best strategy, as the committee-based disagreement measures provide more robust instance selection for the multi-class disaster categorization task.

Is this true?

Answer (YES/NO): YES